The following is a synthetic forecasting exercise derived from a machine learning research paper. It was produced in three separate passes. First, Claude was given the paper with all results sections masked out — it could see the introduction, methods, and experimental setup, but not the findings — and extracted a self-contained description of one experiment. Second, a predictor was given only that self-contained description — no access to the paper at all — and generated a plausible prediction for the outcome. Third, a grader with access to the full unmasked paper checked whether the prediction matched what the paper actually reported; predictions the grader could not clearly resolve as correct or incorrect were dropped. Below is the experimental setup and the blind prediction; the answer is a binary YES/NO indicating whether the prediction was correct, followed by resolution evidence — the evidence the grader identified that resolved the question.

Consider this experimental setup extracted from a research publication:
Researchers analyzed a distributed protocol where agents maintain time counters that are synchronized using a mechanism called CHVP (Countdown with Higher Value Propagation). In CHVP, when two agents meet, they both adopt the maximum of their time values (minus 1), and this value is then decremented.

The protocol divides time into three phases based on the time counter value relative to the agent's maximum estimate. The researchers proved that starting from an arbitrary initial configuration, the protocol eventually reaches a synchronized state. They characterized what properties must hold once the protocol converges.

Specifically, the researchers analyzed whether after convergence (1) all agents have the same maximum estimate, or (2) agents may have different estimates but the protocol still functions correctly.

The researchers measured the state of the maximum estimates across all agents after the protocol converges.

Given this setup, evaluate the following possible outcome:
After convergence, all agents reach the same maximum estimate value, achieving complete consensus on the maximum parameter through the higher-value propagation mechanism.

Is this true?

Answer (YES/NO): YES